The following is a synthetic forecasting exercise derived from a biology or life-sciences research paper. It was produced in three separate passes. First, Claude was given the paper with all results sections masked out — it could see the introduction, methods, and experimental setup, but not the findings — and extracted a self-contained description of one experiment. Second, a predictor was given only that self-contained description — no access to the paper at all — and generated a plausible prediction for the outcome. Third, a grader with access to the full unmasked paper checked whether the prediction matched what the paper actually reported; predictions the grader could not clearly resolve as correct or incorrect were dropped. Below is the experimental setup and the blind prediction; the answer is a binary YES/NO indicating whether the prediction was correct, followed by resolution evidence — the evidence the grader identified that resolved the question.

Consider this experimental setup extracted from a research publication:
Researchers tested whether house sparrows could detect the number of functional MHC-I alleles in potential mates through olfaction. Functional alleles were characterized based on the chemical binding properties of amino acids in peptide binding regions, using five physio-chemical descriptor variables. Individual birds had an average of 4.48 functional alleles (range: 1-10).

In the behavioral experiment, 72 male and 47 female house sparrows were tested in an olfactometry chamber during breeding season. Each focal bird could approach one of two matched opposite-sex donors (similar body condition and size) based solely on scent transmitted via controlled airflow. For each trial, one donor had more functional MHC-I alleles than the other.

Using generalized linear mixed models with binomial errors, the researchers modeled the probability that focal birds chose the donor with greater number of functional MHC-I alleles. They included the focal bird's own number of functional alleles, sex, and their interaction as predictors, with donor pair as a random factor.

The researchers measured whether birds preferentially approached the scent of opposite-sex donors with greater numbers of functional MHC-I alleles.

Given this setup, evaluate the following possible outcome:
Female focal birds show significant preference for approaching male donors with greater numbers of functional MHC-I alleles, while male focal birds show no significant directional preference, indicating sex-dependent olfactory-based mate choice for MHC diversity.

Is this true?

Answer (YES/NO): NO